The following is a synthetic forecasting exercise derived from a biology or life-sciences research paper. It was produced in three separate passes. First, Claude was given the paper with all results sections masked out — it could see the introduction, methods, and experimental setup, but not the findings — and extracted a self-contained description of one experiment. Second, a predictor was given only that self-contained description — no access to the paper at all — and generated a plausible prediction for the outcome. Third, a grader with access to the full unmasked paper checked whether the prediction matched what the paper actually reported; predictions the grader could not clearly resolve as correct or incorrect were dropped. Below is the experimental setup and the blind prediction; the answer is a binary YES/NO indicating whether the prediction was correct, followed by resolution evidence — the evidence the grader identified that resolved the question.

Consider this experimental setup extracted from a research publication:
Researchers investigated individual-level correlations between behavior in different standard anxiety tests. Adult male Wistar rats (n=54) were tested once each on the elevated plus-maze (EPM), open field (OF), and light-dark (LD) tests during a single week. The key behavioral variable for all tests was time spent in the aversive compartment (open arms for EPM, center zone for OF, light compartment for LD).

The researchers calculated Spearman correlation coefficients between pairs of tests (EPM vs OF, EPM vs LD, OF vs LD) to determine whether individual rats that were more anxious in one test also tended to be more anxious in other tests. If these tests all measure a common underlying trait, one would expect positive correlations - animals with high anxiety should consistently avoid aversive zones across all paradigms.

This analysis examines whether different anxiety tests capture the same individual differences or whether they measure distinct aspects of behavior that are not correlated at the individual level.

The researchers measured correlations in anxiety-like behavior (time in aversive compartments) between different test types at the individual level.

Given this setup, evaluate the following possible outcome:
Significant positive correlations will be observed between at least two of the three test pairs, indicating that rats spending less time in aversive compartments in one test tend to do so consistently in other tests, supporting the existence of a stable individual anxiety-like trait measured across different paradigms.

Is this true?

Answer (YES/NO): NO